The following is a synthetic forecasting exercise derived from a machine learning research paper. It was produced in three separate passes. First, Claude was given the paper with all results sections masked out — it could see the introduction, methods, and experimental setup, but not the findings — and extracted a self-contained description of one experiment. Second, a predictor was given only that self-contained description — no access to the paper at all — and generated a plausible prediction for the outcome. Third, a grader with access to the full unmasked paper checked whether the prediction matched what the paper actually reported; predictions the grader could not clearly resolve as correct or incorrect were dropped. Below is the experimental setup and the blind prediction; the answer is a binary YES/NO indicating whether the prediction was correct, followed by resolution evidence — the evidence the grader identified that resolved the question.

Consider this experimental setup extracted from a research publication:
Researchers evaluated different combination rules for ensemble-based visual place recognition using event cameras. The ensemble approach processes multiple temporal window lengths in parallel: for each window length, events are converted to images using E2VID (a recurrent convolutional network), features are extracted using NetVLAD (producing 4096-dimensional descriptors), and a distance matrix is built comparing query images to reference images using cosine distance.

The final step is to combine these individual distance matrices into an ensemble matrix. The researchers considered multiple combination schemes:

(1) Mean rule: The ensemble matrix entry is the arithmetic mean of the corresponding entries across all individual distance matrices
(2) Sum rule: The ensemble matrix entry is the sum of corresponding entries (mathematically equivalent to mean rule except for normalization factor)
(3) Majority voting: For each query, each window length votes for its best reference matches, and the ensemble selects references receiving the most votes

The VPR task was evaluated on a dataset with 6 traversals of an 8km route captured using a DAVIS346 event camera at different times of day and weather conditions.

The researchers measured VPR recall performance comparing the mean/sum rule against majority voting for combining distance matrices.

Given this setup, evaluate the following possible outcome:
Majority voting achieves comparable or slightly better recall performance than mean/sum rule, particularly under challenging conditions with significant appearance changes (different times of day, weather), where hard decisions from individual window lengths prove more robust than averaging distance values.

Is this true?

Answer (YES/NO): NO